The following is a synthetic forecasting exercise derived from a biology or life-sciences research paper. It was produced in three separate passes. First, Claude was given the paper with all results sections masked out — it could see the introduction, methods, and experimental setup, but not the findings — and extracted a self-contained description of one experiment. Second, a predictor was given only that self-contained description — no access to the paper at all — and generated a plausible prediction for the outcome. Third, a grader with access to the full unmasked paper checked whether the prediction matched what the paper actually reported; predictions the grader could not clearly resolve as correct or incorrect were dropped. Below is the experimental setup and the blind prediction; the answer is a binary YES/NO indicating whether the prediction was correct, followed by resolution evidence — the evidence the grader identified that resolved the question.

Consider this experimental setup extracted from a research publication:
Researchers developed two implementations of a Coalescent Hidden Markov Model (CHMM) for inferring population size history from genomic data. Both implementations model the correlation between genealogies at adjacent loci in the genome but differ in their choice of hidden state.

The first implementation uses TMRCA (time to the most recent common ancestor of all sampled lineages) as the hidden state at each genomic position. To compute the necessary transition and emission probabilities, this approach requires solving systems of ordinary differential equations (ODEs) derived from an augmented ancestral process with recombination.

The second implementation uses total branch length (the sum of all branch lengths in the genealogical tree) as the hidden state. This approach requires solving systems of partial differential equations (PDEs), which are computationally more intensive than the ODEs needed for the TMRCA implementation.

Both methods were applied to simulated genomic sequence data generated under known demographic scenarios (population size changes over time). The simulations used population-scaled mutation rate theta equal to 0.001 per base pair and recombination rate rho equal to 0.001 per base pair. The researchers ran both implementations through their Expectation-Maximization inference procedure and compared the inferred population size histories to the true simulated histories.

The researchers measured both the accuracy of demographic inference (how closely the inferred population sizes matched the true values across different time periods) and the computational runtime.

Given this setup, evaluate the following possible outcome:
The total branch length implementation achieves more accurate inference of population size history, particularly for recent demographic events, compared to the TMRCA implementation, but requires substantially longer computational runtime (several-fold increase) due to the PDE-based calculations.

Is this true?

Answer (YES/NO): NO